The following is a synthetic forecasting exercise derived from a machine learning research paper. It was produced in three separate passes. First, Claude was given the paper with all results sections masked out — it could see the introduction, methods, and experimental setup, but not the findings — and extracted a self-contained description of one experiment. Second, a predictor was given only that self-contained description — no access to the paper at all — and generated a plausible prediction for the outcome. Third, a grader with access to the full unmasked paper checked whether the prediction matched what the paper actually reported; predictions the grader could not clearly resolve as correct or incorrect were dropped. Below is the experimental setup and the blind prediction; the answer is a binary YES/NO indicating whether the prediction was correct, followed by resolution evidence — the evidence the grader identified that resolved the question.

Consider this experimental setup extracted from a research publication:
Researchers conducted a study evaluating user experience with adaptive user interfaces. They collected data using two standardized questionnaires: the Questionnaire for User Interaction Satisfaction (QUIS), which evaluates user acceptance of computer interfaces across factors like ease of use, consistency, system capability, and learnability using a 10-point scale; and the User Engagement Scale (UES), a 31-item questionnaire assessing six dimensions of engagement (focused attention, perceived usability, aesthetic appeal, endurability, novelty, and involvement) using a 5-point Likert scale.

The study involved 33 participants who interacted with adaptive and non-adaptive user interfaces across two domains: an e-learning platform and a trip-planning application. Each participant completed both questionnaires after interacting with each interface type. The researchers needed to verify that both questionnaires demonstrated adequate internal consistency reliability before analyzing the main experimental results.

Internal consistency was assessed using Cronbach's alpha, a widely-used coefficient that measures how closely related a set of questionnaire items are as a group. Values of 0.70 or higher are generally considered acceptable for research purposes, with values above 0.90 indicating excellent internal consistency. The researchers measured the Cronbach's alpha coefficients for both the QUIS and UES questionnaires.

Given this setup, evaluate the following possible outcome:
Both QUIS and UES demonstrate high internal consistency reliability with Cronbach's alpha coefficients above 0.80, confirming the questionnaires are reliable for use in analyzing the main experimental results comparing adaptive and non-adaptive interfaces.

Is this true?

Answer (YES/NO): YES